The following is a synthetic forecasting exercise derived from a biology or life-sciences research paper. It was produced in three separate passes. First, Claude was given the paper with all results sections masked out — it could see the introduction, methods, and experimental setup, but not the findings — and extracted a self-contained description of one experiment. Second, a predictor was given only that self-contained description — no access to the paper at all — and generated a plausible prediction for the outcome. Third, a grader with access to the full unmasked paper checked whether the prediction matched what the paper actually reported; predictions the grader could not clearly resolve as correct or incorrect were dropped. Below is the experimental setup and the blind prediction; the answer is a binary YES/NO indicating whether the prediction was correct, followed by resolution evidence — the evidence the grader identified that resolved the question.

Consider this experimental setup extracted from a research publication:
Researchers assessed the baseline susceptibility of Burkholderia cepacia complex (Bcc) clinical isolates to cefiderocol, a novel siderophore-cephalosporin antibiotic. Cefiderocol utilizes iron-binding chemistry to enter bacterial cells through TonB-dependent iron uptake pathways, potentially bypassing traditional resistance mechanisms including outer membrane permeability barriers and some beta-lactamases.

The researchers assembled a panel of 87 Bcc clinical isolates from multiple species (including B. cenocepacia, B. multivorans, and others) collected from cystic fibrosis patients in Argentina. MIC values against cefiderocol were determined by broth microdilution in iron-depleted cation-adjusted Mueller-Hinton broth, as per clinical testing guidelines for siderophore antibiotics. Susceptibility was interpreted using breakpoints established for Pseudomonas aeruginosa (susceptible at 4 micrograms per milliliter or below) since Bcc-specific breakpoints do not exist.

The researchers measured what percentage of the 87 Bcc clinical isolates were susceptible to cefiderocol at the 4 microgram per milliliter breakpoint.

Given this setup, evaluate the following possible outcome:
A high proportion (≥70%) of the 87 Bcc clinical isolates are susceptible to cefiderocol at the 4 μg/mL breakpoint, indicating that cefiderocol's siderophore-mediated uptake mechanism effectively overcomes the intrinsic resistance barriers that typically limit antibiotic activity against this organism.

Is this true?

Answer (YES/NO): YES